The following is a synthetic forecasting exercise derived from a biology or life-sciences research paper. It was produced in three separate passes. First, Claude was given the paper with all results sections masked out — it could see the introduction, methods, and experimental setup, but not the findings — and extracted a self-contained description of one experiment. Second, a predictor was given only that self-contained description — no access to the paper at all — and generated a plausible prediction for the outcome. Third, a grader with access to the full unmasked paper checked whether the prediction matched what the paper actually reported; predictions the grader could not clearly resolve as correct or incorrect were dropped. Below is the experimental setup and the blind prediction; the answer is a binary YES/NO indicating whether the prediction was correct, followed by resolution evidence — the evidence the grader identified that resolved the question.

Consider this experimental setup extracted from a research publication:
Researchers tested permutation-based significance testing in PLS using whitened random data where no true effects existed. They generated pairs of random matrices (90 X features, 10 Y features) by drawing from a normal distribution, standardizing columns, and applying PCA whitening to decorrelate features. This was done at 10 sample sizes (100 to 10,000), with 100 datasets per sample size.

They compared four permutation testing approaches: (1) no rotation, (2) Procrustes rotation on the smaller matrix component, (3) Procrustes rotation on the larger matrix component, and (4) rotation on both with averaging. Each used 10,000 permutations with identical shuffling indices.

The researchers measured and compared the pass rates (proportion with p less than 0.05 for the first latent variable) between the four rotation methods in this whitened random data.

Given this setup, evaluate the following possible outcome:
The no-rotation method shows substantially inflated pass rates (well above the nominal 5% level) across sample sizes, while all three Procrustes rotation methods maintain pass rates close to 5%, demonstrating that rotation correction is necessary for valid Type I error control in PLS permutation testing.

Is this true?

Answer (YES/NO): NO